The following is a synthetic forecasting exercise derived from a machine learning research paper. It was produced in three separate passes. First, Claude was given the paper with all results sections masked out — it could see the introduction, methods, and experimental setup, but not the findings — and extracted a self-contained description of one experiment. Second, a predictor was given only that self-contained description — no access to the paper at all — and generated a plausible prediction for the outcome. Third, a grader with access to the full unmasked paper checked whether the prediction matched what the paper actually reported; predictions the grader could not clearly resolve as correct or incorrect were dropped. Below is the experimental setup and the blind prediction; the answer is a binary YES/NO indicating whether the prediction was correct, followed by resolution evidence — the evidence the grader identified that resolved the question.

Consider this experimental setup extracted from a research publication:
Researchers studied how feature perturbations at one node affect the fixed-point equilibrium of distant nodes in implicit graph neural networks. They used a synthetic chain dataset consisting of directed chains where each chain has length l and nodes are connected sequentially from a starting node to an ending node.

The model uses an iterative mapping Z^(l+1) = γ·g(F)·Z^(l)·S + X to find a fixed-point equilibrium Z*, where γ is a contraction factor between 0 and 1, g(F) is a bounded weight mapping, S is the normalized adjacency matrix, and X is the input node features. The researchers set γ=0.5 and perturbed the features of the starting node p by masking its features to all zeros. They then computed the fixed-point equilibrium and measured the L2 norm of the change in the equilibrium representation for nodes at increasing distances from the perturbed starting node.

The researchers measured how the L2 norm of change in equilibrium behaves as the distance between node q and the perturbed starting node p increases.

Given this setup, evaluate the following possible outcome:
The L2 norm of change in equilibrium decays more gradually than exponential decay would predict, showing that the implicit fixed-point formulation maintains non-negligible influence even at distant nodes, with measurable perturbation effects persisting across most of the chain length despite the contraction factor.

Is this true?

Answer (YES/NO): NO